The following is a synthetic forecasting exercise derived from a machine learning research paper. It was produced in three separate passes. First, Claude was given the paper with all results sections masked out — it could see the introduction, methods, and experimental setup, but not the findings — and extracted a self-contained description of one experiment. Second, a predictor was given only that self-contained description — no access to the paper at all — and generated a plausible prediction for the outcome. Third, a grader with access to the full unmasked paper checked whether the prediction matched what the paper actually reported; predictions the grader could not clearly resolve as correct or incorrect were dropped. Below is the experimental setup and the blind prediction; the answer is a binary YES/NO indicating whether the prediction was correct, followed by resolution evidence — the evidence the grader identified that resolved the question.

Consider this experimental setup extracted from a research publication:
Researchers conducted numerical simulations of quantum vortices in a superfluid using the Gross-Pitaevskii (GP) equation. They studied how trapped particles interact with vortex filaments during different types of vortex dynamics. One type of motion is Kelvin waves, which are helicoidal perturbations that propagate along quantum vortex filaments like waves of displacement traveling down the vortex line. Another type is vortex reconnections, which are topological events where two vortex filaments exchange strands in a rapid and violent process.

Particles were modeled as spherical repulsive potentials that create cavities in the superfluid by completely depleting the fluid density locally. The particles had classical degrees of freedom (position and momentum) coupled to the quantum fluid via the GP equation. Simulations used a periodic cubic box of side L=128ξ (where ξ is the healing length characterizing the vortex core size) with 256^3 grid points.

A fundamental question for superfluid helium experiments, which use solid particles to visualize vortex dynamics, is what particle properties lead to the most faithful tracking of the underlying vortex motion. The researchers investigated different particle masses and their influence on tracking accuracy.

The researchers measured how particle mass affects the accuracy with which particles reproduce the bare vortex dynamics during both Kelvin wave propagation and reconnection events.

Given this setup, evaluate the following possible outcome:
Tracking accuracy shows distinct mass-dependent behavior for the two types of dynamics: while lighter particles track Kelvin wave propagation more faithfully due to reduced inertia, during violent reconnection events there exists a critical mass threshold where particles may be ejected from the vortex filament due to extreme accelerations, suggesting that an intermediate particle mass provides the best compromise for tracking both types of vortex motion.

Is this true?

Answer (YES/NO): NO